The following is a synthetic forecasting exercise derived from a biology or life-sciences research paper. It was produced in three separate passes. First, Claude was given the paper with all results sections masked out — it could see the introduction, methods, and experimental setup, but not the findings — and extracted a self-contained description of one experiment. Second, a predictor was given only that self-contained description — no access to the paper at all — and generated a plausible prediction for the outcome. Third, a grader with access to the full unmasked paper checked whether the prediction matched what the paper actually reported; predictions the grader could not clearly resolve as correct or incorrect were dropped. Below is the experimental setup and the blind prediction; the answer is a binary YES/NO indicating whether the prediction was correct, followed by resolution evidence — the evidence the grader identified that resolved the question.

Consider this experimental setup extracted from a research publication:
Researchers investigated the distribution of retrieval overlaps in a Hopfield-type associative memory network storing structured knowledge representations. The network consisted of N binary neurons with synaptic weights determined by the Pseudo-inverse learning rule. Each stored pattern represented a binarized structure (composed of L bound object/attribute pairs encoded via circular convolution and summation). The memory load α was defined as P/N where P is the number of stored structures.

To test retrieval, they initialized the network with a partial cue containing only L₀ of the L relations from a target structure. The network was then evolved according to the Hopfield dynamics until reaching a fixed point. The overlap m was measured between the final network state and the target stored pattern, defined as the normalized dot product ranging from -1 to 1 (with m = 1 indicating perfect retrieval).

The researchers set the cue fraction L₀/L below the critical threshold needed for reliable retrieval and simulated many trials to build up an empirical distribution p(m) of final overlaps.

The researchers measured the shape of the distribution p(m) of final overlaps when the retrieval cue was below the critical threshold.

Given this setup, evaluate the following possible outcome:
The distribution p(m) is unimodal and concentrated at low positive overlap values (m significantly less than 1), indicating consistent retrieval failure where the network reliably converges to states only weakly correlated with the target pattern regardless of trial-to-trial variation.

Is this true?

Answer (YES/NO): NO